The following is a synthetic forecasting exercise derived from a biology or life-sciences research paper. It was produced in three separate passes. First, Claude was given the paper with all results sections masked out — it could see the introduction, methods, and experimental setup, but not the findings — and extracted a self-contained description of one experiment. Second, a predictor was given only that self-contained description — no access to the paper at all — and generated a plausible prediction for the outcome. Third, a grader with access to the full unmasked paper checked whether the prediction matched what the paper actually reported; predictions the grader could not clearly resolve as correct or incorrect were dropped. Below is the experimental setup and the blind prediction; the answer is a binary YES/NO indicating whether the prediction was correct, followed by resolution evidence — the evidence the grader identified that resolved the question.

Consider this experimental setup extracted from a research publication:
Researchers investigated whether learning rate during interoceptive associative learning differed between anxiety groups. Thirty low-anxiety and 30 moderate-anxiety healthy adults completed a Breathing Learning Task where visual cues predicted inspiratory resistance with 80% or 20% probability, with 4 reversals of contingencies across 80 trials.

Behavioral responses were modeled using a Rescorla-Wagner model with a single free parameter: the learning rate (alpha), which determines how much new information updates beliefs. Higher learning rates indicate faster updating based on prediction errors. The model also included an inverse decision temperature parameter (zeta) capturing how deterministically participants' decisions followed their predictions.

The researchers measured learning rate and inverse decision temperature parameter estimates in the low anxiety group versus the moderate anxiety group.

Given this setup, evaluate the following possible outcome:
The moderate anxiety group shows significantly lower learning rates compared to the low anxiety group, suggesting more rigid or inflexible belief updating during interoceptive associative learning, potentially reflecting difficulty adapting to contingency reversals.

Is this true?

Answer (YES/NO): NO